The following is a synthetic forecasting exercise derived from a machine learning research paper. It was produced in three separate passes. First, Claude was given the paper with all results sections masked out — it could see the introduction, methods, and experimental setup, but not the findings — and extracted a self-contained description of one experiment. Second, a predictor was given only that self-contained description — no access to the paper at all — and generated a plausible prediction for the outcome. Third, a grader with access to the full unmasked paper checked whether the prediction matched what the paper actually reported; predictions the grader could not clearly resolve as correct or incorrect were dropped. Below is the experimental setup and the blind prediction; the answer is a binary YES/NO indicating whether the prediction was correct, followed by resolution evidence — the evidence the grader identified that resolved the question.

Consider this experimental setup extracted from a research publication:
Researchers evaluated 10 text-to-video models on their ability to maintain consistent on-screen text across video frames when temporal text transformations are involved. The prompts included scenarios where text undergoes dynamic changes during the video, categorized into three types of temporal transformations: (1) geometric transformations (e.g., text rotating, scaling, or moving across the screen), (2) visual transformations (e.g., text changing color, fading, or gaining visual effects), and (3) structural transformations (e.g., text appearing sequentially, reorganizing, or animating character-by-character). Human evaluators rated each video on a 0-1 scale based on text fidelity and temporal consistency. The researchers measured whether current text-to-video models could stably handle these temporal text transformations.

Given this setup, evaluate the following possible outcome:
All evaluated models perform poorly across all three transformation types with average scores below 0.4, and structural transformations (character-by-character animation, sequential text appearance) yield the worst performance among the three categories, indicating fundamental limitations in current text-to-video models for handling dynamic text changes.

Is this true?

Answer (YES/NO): NO